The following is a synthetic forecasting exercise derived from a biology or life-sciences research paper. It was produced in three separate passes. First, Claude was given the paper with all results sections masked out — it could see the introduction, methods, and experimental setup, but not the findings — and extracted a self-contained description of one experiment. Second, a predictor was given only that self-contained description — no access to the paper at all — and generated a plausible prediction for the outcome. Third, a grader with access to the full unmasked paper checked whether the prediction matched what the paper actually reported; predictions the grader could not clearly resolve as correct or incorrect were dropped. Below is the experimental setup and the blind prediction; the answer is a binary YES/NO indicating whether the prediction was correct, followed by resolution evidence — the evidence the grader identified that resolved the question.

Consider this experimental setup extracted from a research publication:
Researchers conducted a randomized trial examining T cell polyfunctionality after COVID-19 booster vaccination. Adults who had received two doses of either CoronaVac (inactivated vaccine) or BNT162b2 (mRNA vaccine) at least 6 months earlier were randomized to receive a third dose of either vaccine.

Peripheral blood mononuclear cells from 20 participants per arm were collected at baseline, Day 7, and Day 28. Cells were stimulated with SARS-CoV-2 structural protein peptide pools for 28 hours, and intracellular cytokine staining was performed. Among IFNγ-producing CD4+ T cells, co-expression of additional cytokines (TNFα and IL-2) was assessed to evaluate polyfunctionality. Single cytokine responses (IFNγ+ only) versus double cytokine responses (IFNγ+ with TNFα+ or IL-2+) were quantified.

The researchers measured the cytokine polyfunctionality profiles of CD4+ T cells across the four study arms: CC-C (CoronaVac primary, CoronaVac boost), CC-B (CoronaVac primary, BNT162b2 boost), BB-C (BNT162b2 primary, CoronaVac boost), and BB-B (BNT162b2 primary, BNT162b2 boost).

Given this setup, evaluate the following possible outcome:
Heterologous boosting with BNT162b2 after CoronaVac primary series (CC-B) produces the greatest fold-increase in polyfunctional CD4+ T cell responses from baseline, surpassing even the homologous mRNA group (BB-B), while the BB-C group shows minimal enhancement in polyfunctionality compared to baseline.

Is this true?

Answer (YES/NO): NO